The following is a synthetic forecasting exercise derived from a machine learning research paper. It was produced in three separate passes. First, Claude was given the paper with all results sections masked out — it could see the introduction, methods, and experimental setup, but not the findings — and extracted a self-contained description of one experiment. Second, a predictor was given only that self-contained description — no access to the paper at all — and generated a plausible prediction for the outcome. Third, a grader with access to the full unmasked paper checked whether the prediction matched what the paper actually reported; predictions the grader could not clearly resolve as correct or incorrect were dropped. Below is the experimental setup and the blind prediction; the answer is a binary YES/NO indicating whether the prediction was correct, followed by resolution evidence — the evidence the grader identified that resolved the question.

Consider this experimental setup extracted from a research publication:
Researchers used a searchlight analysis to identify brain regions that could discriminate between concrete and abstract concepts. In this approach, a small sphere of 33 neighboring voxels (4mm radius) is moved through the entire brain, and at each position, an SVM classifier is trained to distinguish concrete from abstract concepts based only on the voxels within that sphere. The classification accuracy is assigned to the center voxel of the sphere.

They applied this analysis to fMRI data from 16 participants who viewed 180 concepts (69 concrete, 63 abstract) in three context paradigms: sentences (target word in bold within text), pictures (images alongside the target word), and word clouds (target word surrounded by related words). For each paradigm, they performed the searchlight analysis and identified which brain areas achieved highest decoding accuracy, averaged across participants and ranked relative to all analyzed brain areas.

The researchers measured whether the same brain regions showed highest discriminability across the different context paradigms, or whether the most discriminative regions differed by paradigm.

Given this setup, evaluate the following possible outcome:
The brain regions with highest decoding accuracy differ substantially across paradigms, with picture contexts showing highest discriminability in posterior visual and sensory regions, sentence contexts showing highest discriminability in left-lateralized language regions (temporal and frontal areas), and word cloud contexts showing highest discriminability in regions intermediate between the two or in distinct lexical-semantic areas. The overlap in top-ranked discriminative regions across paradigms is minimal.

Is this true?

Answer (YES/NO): NO